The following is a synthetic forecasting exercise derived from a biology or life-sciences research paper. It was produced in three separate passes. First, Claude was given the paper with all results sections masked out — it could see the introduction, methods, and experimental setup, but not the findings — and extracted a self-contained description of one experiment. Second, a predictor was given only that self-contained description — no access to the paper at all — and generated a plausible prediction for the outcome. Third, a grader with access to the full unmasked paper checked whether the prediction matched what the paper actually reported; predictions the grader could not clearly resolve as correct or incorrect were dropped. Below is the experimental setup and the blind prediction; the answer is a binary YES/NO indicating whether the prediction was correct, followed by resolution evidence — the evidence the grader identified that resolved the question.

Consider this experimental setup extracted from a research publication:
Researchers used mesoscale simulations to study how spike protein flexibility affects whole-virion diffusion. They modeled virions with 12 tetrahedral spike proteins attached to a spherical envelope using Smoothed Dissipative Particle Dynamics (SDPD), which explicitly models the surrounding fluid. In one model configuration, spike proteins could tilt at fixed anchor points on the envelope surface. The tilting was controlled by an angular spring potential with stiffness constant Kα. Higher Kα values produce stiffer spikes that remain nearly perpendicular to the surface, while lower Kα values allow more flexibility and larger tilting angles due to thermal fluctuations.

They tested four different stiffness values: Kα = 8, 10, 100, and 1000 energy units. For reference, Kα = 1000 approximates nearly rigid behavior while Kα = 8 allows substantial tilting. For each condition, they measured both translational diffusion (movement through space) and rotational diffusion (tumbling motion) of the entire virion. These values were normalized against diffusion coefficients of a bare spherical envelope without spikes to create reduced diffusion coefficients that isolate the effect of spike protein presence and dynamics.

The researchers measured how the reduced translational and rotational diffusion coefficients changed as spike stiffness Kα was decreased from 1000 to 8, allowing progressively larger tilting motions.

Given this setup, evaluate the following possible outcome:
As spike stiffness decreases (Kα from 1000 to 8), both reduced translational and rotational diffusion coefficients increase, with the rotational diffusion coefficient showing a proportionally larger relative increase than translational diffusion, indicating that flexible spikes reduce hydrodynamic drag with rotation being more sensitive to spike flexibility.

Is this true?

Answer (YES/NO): NO